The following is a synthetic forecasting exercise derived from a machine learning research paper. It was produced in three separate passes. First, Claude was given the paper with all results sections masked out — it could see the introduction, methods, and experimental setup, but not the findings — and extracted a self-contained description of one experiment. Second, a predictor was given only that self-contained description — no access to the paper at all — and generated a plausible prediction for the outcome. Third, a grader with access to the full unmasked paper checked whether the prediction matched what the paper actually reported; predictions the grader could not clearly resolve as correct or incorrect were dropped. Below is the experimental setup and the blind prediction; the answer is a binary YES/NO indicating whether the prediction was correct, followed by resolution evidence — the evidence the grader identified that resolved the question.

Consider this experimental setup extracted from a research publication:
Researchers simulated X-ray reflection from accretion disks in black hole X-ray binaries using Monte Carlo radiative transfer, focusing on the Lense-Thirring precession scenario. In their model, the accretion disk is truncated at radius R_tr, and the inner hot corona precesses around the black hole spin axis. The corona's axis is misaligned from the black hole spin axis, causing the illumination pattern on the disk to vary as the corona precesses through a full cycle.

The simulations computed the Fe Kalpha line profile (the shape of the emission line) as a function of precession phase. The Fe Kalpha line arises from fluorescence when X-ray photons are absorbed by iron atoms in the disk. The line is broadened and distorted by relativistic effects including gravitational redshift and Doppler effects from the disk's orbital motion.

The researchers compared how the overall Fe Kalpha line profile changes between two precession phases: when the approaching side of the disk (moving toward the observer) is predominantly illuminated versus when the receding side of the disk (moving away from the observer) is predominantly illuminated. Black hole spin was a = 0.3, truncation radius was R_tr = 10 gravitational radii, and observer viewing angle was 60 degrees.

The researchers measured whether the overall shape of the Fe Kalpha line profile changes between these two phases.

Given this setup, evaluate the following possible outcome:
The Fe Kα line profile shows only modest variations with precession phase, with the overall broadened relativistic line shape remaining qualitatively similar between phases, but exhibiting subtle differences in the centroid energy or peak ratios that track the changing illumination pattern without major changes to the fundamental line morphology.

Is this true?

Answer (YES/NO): YES